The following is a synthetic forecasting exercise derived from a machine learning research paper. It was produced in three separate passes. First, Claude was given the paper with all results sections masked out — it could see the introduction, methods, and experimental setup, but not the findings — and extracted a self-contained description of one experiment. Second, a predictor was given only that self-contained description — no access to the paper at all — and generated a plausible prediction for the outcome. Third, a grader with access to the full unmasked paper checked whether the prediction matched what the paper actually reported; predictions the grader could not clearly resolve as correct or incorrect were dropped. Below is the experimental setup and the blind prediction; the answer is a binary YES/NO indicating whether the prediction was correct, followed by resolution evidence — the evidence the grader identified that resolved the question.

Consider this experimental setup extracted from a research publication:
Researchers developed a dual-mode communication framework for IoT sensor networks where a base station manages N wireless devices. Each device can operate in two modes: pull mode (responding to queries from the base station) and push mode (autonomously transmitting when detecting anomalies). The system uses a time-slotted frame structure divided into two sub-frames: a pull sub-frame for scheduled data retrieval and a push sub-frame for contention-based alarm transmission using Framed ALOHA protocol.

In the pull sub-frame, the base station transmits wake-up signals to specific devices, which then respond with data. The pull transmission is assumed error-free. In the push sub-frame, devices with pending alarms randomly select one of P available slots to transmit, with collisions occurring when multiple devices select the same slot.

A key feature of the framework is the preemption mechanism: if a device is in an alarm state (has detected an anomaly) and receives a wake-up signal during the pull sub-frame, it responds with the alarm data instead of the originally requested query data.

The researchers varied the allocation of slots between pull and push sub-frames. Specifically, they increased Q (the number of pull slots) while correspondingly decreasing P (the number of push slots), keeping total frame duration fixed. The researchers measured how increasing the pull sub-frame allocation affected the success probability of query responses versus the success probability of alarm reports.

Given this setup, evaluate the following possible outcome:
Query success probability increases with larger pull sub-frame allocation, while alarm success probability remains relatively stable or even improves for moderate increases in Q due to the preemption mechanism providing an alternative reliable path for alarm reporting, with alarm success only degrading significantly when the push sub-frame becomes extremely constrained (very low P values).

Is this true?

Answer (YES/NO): NO